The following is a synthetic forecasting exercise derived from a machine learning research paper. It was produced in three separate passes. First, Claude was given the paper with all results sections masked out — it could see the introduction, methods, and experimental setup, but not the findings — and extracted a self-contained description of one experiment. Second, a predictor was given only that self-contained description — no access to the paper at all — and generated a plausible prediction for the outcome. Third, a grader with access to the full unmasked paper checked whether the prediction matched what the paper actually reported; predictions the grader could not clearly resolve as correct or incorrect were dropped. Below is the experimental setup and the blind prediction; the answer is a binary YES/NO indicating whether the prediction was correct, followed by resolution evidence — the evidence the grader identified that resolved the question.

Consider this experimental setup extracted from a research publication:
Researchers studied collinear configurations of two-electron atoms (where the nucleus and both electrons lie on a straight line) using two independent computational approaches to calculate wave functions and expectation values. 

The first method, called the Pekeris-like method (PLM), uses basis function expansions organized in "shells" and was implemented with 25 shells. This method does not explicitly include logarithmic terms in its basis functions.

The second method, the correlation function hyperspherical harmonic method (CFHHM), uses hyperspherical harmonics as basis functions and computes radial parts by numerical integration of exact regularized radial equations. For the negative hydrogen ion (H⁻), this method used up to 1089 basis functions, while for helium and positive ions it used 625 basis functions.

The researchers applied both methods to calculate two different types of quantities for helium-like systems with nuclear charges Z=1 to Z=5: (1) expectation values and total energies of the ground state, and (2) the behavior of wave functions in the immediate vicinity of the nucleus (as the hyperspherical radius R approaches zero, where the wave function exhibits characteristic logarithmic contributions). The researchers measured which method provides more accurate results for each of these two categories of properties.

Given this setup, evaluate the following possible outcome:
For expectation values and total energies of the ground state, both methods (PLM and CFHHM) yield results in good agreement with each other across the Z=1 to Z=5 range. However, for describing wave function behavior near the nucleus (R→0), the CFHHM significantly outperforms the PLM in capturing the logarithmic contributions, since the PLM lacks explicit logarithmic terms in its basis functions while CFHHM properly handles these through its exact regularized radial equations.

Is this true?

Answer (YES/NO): NO